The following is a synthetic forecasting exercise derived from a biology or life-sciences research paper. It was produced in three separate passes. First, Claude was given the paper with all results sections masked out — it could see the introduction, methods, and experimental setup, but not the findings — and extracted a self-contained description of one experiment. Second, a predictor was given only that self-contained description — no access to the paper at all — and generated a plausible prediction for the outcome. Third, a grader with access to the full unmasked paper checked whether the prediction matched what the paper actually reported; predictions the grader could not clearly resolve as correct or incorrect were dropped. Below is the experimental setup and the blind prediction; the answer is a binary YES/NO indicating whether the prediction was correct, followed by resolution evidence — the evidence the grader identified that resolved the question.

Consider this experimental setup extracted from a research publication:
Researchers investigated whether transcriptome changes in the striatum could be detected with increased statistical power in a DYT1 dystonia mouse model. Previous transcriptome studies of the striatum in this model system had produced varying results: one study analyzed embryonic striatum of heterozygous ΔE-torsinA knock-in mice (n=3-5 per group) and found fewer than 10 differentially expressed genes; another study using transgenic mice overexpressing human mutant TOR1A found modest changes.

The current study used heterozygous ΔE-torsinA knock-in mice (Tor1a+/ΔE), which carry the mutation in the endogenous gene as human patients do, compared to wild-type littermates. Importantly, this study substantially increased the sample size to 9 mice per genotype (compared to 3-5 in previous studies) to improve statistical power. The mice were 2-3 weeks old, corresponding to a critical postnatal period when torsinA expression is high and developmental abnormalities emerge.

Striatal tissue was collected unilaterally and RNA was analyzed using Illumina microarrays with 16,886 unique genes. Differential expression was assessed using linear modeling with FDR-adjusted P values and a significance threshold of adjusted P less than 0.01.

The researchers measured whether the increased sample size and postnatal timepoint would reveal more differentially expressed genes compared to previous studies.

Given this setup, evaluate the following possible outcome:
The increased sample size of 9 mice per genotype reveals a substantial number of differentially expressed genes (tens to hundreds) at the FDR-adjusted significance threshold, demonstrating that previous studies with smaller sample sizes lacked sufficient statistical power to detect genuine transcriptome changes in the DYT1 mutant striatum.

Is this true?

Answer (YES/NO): NO